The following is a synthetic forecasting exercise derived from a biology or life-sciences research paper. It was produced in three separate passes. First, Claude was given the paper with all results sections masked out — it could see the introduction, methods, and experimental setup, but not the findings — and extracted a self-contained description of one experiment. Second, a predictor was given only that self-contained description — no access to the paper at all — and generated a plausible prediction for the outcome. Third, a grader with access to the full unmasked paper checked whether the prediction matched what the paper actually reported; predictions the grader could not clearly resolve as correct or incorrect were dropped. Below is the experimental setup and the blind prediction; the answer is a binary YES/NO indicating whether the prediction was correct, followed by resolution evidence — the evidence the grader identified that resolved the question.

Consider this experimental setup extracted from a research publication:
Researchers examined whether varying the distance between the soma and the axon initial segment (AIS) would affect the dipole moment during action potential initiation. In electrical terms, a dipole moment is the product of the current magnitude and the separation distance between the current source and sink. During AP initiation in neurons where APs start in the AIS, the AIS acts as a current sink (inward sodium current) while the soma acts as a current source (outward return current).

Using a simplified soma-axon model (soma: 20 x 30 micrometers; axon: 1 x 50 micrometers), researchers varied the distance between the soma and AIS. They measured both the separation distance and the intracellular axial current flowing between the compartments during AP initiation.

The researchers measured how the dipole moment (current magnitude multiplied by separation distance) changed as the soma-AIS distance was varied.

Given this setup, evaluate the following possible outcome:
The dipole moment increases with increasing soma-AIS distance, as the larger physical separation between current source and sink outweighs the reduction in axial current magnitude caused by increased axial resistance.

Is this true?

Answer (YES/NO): NO